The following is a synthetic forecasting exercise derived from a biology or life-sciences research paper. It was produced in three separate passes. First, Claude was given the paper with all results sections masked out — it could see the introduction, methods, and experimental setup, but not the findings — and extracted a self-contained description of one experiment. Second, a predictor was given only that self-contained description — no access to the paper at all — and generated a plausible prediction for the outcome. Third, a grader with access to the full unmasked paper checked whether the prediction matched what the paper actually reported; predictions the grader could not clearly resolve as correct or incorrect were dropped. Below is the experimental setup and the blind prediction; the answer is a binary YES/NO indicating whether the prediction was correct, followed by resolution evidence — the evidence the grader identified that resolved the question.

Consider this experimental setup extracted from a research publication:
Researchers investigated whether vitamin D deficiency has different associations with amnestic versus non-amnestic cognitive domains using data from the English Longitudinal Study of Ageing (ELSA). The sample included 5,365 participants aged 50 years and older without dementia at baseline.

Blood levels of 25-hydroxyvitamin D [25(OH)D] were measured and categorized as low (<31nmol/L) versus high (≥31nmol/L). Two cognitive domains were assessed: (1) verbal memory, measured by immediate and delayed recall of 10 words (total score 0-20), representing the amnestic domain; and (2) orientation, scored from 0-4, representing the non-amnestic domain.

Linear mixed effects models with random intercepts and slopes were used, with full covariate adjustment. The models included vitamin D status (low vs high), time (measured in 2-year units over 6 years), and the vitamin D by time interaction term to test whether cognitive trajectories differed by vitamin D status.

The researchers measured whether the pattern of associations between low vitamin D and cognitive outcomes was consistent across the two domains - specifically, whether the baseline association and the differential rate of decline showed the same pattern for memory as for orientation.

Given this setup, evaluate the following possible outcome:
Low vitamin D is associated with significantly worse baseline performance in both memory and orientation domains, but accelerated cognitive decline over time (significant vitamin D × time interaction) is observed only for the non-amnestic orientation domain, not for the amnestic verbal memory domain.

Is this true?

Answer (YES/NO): NO